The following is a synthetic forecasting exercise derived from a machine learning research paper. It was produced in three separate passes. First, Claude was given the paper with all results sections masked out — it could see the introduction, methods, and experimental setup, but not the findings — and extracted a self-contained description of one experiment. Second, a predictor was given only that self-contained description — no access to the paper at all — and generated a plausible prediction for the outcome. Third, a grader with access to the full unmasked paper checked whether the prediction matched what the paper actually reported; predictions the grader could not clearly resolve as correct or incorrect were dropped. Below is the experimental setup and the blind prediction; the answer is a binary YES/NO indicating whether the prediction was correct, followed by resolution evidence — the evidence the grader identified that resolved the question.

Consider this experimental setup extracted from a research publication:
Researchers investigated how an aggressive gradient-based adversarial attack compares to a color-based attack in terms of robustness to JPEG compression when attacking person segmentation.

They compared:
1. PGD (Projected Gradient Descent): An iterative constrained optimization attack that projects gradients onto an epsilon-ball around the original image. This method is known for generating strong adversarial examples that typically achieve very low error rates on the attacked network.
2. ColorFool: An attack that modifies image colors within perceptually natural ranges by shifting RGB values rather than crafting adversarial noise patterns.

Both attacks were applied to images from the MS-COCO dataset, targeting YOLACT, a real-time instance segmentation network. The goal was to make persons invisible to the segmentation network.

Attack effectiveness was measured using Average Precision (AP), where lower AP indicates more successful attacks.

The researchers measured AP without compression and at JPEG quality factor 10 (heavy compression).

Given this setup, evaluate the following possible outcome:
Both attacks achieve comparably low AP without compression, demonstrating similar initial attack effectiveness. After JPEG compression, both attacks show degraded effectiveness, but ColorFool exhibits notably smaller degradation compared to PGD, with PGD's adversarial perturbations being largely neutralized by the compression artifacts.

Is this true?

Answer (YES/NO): NO